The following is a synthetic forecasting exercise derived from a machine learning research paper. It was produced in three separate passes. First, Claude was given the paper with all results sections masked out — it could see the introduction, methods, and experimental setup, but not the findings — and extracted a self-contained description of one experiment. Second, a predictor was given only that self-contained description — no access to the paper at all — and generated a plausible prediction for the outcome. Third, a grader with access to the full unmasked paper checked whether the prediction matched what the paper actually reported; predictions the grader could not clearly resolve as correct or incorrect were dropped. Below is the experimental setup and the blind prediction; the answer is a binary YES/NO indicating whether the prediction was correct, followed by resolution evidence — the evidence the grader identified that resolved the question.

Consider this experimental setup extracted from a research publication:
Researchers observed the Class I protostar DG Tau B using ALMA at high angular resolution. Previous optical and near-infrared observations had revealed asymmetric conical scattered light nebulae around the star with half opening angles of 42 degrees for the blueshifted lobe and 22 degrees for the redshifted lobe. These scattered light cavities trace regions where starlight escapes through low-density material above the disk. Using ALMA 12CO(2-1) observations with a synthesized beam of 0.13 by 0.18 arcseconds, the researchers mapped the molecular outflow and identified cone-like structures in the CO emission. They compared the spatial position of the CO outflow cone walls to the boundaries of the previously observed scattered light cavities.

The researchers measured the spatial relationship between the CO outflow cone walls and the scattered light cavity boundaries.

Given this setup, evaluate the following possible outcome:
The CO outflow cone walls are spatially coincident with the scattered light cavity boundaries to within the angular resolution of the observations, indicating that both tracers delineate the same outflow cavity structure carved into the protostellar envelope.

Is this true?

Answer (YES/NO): NO